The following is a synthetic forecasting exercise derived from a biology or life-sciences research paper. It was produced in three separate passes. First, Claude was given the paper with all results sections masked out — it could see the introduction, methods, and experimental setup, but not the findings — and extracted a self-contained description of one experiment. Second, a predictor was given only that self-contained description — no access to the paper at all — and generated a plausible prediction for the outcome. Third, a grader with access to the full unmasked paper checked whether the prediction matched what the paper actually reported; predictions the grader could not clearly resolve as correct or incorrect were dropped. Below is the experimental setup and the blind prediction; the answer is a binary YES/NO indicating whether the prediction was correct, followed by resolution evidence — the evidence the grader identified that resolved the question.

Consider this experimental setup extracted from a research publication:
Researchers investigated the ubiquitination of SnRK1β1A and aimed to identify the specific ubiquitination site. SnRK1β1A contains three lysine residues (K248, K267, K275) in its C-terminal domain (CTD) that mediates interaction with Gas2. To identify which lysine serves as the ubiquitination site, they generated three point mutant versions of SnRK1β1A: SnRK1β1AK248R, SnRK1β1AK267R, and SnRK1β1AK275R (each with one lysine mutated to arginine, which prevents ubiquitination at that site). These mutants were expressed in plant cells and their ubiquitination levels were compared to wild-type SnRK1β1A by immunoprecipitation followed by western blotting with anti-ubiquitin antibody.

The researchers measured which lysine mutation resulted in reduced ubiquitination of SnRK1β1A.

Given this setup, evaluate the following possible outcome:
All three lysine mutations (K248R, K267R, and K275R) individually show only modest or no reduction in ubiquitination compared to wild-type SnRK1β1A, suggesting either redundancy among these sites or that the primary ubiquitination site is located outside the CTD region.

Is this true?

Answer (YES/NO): NO